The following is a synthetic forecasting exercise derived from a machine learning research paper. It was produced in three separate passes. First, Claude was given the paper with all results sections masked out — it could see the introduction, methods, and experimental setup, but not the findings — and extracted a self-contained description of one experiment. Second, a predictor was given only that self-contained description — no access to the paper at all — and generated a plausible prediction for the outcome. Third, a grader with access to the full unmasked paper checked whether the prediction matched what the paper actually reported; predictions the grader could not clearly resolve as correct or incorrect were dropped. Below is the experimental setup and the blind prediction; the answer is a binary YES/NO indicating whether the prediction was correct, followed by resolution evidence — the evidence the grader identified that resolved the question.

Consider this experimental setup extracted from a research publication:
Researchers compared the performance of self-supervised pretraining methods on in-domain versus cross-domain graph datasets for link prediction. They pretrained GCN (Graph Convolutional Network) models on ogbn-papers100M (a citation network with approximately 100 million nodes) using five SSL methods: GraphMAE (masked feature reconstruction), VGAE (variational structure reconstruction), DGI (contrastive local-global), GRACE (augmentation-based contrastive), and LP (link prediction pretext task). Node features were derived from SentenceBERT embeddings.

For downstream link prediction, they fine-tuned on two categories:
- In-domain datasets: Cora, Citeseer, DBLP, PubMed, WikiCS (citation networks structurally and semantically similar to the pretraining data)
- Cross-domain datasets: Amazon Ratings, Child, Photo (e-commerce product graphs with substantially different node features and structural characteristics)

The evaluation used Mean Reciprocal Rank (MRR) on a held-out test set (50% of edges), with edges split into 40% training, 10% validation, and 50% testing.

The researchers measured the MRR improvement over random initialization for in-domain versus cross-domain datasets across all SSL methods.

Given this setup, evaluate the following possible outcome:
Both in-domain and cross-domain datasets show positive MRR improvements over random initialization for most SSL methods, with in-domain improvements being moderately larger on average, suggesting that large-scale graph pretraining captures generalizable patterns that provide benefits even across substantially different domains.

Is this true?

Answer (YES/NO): NO